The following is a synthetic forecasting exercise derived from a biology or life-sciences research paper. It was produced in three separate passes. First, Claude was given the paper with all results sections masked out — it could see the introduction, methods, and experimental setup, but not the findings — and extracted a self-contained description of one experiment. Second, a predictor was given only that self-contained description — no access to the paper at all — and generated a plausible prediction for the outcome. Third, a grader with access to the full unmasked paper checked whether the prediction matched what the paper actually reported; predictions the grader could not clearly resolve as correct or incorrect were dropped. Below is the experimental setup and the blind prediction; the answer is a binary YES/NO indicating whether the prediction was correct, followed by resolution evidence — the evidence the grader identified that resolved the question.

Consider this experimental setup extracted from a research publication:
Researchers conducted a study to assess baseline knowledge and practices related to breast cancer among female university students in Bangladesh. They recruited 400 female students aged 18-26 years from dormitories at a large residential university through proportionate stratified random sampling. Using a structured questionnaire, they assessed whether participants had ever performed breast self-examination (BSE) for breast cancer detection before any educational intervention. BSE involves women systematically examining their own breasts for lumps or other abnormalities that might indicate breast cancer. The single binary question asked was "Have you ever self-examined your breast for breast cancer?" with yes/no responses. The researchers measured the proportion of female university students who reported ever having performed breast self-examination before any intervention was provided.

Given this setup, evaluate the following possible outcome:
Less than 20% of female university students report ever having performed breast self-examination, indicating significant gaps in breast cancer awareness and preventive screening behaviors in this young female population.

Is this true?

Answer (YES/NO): NO